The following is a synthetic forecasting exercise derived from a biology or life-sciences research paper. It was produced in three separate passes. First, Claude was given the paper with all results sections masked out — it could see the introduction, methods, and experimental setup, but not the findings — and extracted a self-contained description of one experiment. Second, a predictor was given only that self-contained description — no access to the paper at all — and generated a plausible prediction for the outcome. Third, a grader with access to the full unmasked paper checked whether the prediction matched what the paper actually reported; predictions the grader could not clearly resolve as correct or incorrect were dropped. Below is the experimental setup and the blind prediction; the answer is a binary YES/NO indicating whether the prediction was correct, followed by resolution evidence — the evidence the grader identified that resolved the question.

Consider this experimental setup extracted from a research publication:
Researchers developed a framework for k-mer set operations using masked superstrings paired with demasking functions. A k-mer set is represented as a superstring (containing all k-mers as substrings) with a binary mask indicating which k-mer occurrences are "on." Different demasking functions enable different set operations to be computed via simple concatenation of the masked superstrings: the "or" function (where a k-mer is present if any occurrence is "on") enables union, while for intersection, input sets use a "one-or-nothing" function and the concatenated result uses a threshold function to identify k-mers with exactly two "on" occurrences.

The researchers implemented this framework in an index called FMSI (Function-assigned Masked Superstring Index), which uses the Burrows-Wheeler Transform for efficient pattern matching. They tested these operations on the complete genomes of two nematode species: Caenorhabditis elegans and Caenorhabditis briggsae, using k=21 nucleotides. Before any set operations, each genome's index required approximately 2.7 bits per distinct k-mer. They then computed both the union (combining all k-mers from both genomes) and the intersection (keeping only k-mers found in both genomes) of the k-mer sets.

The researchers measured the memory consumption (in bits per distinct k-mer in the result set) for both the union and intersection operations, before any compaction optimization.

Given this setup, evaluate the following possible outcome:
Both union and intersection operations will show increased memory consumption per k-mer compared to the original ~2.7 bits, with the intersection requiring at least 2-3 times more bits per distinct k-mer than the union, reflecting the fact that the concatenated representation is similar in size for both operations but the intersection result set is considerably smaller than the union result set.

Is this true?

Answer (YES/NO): NO